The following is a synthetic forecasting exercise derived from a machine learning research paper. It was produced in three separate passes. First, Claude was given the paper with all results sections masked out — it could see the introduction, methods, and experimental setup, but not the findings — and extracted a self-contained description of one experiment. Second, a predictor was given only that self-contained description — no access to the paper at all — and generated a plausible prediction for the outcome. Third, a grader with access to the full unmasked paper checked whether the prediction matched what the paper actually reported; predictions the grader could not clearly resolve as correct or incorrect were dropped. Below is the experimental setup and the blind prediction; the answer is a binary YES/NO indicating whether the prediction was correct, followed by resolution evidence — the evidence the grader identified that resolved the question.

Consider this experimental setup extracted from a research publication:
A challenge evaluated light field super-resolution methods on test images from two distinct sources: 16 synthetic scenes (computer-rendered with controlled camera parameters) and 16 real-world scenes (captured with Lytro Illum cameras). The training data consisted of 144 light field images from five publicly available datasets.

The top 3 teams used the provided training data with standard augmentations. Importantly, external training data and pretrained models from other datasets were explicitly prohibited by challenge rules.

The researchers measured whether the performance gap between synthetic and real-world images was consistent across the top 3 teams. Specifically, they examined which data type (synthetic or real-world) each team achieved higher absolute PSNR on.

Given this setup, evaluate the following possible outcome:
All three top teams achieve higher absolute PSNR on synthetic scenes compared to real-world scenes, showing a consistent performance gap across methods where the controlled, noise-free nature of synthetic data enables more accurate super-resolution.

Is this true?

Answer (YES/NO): NO